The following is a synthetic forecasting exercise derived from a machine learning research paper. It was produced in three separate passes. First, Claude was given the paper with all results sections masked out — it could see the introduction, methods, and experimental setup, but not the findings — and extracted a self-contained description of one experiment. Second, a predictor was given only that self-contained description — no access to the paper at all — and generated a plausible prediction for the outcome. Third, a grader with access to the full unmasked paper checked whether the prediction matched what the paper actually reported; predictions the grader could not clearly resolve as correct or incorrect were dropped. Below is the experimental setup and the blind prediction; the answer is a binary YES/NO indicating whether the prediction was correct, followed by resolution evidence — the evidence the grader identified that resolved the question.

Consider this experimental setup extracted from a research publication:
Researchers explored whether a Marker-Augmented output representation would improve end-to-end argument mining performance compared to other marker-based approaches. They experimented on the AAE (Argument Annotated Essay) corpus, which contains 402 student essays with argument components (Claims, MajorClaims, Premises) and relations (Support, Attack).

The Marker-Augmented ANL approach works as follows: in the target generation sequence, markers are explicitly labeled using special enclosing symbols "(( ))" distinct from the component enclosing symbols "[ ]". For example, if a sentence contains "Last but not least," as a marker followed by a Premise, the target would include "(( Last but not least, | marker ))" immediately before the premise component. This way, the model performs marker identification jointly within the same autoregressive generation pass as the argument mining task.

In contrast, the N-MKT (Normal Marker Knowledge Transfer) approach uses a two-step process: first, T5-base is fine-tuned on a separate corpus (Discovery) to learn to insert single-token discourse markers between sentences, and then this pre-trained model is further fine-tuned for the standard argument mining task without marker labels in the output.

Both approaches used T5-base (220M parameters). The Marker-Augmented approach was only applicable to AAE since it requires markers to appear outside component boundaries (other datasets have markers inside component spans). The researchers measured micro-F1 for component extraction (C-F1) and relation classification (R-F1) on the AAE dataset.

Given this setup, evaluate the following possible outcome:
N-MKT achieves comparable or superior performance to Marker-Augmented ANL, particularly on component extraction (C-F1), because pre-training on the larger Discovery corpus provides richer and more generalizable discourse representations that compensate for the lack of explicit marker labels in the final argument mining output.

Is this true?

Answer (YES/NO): NO